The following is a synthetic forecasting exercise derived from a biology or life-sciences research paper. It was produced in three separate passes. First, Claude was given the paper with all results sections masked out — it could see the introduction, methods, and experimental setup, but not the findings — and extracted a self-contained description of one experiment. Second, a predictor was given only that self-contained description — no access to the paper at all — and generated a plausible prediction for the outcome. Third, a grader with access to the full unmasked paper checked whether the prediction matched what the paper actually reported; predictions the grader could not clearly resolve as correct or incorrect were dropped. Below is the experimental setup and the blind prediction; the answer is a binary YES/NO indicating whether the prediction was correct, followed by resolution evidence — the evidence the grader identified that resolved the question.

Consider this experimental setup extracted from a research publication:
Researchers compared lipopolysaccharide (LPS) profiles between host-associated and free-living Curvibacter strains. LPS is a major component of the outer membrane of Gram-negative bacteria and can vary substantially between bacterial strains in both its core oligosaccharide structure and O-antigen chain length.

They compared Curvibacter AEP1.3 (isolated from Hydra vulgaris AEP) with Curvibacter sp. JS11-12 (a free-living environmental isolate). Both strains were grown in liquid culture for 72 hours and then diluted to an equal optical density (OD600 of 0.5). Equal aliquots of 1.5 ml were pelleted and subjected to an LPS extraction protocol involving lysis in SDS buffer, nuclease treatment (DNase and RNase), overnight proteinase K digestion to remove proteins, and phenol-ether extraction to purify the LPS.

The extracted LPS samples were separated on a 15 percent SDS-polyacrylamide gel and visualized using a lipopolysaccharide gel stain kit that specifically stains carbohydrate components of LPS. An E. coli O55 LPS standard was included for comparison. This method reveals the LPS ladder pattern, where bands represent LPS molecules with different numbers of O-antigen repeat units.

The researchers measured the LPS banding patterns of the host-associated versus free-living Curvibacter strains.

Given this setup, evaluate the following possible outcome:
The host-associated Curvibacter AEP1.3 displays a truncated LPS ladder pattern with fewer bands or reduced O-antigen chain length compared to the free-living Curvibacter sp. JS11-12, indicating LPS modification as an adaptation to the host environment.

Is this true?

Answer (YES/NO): YES